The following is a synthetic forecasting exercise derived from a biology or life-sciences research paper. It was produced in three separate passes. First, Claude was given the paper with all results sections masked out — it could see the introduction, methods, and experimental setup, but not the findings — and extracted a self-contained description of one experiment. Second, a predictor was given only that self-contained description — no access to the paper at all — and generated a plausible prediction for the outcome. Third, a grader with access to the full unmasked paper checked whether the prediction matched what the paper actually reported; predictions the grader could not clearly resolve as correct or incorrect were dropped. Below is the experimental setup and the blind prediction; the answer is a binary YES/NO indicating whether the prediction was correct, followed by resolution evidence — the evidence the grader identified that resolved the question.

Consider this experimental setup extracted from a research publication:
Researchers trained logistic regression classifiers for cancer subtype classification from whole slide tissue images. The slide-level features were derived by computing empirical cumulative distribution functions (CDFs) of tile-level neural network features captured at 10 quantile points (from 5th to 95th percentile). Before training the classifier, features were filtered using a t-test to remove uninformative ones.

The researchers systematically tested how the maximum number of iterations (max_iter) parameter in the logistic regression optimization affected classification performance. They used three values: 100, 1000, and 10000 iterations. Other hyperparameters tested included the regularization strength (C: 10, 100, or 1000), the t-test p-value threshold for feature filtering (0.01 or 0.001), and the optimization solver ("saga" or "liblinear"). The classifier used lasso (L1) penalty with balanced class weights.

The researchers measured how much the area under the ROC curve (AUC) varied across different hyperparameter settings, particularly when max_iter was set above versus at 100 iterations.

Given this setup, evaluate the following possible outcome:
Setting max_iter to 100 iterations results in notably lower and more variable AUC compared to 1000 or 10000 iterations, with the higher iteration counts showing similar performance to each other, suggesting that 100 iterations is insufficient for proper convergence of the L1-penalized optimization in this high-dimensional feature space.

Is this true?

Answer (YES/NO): NO